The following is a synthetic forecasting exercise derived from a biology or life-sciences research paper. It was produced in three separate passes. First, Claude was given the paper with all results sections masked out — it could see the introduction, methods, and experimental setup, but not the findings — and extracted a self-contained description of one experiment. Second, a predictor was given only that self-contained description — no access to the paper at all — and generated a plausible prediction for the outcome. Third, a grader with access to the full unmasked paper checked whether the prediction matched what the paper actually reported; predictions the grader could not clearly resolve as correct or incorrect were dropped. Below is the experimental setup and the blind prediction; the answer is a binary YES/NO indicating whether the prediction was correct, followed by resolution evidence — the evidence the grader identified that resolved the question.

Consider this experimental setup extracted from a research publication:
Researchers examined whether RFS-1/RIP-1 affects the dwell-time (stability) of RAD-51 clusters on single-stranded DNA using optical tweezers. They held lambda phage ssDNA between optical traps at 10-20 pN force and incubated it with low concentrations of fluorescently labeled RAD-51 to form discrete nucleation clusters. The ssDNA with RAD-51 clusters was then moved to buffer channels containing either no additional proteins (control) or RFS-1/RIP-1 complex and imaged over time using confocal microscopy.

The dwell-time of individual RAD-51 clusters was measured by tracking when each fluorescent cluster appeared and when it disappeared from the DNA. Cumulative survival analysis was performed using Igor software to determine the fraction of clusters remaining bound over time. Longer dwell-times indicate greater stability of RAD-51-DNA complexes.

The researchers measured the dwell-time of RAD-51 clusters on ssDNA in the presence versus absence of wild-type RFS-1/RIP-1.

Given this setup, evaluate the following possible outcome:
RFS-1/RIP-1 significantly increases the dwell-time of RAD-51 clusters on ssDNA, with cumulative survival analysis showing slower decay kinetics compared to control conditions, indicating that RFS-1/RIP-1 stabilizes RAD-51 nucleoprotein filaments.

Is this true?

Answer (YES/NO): YES